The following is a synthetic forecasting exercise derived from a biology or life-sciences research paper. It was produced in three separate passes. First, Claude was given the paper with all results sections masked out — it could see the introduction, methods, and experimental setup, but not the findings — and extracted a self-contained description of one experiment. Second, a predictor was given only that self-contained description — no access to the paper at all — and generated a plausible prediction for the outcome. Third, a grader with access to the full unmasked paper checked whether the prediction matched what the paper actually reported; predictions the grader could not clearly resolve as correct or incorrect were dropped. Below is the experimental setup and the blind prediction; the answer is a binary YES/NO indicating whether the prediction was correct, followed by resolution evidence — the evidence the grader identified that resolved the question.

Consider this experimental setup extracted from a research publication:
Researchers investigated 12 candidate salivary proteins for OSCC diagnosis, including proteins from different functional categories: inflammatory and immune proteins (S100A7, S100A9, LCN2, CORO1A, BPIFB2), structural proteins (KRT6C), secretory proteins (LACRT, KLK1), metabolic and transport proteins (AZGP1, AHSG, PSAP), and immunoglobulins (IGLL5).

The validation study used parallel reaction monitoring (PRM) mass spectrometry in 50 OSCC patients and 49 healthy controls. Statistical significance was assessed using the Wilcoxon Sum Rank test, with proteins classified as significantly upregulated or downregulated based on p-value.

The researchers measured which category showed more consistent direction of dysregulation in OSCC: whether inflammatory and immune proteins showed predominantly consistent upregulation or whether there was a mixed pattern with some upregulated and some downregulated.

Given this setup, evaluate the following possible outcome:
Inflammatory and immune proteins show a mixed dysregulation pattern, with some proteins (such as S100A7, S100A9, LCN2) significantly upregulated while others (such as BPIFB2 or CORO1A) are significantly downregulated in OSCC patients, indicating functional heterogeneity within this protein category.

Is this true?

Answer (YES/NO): NO